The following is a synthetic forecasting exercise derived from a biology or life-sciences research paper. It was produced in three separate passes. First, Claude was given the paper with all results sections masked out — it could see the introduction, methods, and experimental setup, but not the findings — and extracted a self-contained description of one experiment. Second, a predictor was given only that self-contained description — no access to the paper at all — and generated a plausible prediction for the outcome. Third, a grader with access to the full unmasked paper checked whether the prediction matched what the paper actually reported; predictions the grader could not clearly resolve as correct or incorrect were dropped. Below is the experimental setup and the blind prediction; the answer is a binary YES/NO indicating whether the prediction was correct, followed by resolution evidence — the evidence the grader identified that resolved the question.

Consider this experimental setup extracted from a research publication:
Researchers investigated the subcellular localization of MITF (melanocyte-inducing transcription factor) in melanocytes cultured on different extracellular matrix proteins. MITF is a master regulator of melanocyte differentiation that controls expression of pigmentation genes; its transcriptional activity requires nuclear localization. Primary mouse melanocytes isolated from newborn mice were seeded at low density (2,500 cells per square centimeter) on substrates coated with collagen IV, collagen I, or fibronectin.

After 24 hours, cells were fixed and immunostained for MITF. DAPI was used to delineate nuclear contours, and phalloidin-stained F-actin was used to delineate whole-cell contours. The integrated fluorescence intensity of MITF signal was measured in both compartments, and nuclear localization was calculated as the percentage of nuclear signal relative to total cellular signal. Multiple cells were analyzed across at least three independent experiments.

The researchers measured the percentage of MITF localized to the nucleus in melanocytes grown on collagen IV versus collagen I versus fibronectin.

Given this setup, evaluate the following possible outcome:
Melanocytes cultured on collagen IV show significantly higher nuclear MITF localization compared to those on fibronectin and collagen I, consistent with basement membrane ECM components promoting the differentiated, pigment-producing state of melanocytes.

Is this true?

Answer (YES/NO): NO